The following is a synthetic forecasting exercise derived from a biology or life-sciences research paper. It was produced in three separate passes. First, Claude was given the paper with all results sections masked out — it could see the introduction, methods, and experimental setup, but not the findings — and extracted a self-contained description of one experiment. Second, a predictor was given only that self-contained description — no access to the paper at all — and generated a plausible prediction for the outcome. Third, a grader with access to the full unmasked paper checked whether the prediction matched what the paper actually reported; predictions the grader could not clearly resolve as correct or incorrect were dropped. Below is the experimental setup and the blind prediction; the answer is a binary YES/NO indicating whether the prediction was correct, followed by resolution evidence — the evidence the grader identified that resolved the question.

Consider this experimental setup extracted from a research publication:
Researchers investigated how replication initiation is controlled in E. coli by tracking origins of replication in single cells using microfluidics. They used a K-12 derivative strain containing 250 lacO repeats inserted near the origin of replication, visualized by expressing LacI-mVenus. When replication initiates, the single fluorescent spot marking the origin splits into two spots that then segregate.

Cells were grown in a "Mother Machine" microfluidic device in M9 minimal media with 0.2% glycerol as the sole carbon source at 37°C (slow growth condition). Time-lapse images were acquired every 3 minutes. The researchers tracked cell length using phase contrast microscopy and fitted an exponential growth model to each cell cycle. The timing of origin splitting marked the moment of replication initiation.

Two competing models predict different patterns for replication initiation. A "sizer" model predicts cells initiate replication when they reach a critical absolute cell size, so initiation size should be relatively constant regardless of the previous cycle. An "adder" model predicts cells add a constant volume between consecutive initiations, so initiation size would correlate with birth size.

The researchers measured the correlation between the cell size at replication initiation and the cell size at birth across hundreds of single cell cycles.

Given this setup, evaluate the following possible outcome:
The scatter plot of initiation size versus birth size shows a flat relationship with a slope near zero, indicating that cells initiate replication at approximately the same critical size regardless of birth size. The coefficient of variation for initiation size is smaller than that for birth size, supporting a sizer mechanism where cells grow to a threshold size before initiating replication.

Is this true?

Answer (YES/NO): NO